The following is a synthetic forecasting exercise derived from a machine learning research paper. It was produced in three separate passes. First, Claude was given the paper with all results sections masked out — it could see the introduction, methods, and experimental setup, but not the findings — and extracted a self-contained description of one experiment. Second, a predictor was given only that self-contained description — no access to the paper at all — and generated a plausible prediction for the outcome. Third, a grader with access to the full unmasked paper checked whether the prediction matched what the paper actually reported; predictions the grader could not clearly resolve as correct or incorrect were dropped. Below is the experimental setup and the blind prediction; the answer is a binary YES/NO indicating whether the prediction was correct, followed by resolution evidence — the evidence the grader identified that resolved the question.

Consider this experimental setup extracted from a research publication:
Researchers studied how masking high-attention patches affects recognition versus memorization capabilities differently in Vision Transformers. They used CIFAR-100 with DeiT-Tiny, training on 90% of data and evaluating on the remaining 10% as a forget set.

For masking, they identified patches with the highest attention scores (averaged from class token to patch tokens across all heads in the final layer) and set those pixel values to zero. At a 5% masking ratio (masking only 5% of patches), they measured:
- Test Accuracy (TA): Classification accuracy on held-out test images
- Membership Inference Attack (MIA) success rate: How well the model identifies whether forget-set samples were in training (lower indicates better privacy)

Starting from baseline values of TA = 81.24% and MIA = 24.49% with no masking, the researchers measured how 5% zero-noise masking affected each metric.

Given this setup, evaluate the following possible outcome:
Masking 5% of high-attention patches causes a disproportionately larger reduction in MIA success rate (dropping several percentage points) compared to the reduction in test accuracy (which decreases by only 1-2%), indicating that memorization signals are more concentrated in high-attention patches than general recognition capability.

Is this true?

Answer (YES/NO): NO